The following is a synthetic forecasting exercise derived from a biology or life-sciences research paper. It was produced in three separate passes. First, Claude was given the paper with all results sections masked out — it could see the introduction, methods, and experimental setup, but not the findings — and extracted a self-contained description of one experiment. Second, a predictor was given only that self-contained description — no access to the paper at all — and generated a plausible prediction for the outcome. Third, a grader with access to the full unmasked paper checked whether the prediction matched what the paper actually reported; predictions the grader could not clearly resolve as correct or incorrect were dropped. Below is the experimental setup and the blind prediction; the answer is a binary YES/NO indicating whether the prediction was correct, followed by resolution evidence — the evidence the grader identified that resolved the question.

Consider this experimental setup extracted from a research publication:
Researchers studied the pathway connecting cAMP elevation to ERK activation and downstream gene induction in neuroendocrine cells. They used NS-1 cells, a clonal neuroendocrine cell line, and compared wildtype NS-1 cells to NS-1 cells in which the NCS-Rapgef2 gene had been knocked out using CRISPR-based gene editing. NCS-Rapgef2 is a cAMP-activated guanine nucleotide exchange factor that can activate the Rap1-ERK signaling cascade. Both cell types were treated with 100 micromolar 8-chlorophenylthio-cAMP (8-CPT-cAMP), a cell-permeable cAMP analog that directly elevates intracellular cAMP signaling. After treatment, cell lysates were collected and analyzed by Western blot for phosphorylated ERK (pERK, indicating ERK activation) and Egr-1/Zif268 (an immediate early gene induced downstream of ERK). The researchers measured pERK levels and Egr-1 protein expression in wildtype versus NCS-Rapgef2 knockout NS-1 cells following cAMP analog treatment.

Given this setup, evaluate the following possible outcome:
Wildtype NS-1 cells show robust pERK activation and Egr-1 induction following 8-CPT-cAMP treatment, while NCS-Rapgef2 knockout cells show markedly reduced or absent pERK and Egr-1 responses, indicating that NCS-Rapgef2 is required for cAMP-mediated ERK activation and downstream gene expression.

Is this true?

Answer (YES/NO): YES